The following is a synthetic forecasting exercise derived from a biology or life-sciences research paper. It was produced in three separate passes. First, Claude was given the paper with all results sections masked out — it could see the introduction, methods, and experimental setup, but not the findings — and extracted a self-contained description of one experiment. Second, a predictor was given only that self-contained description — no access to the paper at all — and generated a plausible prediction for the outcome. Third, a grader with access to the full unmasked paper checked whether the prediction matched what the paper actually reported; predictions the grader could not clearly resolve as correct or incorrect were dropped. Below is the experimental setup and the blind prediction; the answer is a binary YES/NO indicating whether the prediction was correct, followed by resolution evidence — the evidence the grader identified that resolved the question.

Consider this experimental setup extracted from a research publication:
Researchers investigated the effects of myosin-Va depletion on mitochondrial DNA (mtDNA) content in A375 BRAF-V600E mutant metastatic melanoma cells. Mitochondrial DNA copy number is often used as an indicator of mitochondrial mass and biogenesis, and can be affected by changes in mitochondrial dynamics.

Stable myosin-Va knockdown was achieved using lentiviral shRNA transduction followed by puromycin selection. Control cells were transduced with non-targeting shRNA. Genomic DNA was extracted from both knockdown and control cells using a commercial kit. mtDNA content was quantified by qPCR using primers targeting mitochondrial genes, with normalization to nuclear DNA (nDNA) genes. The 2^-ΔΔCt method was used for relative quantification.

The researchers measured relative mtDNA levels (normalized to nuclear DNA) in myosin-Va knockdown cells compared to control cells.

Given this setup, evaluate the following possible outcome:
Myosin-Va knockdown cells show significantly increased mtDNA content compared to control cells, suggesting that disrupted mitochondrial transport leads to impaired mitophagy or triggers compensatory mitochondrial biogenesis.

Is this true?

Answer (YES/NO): NO